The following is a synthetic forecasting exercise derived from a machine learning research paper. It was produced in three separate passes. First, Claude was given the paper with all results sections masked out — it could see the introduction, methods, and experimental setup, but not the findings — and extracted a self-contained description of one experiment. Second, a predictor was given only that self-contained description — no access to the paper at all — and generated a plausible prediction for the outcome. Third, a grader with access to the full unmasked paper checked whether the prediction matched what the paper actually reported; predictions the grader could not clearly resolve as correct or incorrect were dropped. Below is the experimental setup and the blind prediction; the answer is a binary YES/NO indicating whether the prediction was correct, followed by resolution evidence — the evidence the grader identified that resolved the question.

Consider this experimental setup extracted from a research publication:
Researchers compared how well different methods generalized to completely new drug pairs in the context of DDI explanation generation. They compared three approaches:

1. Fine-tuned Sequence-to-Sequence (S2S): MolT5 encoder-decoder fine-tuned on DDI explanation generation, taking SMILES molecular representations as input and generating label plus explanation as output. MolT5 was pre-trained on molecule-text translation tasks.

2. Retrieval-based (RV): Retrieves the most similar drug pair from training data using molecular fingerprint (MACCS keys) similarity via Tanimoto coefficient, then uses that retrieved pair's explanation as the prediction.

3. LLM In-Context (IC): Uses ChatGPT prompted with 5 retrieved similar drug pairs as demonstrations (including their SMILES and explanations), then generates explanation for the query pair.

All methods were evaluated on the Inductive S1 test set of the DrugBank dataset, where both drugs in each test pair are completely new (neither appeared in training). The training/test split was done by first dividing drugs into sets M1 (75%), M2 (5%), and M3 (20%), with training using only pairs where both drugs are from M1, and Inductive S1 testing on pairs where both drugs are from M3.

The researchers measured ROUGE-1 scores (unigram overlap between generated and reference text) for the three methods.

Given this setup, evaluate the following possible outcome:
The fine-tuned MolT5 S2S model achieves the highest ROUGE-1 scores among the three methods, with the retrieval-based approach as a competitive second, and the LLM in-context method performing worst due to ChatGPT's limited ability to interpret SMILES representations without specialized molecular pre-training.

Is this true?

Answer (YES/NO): NO